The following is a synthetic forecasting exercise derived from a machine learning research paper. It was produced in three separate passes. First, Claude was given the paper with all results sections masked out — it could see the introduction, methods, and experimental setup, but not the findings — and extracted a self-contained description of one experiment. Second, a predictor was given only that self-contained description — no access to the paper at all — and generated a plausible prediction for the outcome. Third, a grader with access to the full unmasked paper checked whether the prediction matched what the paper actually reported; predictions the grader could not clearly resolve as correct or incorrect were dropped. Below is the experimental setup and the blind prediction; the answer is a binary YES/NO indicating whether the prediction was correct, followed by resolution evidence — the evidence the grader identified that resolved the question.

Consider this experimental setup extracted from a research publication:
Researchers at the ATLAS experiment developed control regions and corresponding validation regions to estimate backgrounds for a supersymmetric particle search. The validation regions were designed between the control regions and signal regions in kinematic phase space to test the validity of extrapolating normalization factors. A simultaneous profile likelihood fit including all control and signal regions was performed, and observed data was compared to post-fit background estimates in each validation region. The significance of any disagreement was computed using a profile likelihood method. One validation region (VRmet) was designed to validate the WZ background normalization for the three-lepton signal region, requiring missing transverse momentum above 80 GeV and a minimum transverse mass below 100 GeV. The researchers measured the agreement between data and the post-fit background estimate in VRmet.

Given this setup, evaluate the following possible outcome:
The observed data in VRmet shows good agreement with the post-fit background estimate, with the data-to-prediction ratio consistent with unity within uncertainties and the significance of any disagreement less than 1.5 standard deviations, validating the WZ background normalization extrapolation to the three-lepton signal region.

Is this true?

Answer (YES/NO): NO